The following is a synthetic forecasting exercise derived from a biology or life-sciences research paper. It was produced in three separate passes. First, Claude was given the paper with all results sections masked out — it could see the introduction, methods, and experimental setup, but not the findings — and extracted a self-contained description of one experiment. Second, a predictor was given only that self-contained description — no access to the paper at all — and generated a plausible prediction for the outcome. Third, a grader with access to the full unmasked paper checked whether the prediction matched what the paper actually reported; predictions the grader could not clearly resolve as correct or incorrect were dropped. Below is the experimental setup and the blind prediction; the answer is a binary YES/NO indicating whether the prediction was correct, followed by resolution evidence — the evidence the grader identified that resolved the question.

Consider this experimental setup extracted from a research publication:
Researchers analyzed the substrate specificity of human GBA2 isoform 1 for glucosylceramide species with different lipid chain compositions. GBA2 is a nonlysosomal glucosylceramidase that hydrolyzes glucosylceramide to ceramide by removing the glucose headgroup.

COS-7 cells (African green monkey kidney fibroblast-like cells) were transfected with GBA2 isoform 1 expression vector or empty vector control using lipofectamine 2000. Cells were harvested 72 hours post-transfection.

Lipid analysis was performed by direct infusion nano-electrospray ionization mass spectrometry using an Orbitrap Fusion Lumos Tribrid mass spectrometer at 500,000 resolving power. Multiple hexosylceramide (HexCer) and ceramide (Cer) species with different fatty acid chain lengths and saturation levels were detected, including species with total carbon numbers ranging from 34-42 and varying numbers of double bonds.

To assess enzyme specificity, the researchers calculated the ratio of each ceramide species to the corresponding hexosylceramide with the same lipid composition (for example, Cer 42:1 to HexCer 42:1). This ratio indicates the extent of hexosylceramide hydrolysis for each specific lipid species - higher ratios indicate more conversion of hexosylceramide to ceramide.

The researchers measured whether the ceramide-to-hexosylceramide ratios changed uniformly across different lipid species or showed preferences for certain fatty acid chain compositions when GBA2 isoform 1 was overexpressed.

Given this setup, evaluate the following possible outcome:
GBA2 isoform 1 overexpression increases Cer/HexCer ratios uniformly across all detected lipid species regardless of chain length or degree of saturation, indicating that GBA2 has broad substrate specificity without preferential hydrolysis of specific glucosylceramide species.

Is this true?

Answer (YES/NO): YES